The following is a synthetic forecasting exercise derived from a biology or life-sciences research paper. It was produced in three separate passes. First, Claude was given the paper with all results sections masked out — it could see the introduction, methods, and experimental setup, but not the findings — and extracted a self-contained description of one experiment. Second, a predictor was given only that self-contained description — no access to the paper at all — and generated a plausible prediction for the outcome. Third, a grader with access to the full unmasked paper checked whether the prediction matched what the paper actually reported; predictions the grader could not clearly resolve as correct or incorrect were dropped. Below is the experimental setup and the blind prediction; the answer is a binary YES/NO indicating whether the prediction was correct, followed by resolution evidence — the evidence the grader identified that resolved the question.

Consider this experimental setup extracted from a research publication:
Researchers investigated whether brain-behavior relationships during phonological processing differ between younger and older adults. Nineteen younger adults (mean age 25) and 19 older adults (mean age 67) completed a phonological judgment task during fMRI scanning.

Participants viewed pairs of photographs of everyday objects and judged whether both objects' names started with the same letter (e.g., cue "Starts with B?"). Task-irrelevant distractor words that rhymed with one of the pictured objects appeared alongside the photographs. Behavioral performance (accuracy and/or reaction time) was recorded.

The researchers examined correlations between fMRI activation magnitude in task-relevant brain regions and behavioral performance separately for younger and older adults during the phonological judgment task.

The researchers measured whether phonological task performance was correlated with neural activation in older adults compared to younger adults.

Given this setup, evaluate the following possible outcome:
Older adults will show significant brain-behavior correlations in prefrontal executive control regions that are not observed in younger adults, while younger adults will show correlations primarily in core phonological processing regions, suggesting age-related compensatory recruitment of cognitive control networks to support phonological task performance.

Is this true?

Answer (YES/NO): NO